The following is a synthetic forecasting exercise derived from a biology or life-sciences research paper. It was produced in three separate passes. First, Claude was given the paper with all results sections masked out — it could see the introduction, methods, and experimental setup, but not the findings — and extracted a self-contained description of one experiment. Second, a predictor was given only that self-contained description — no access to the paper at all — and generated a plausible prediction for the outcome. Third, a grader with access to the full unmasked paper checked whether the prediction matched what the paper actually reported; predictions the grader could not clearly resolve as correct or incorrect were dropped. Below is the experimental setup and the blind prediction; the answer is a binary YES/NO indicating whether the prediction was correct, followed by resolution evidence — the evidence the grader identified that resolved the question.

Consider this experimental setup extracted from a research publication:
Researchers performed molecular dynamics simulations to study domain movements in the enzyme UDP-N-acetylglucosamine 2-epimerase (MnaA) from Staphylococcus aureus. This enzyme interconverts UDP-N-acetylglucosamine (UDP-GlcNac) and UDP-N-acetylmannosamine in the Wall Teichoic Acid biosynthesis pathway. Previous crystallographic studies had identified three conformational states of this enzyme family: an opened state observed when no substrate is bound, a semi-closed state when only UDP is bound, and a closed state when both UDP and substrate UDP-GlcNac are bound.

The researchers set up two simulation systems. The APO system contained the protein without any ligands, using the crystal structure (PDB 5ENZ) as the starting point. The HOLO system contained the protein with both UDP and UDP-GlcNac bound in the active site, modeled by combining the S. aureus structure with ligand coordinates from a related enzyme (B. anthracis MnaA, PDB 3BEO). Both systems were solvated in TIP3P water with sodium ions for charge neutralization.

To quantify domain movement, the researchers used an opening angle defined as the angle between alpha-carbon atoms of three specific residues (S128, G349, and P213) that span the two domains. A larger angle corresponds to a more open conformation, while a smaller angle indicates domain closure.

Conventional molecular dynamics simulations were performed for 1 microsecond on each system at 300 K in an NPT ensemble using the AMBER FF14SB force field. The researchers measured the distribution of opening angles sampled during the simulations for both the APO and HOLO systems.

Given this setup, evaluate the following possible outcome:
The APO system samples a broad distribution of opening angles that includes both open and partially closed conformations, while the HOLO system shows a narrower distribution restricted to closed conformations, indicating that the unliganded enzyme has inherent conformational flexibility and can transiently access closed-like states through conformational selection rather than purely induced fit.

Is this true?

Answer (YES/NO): NO